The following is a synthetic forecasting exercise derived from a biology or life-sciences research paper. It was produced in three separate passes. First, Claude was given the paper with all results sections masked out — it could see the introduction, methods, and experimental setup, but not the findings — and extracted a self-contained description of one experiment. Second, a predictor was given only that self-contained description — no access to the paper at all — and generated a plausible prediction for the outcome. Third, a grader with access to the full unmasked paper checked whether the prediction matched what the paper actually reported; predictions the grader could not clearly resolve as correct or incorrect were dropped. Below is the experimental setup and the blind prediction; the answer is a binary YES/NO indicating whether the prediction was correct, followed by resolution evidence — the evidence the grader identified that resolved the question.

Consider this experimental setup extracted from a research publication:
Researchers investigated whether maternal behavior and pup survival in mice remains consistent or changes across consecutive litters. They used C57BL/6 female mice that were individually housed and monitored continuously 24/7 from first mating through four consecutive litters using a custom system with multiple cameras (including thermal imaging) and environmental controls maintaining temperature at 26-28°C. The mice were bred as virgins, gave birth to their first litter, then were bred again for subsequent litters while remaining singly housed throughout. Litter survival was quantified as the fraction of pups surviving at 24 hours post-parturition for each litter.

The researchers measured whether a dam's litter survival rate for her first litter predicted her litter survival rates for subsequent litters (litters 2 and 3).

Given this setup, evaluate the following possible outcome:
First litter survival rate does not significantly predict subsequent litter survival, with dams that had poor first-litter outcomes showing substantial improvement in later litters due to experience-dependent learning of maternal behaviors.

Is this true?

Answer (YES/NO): NO